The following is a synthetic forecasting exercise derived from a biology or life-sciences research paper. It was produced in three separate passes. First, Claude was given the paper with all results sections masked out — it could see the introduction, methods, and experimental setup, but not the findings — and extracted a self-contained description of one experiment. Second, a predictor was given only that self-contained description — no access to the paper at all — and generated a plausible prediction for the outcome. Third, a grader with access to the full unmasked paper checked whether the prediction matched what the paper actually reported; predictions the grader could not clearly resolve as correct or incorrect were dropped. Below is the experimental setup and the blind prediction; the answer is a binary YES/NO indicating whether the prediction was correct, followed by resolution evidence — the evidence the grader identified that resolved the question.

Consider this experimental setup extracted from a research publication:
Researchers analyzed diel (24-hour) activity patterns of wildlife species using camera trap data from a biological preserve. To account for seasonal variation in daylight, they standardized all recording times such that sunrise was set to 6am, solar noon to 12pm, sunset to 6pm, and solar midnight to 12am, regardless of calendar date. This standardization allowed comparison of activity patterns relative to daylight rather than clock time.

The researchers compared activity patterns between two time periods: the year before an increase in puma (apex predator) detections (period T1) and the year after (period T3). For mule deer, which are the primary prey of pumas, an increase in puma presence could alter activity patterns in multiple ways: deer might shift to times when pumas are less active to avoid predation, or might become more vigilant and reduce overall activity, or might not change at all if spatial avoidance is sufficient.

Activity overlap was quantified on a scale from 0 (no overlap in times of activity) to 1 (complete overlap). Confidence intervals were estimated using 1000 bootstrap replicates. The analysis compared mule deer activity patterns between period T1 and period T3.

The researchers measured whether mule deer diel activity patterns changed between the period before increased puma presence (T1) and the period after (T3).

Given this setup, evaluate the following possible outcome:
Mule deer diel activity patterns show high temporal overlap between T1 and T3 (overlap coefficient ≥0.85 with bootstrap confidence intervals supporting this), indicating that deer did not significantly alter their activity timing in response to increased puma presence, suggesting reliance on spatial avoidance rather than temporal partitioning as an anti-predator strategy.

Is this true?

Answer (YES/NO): NO